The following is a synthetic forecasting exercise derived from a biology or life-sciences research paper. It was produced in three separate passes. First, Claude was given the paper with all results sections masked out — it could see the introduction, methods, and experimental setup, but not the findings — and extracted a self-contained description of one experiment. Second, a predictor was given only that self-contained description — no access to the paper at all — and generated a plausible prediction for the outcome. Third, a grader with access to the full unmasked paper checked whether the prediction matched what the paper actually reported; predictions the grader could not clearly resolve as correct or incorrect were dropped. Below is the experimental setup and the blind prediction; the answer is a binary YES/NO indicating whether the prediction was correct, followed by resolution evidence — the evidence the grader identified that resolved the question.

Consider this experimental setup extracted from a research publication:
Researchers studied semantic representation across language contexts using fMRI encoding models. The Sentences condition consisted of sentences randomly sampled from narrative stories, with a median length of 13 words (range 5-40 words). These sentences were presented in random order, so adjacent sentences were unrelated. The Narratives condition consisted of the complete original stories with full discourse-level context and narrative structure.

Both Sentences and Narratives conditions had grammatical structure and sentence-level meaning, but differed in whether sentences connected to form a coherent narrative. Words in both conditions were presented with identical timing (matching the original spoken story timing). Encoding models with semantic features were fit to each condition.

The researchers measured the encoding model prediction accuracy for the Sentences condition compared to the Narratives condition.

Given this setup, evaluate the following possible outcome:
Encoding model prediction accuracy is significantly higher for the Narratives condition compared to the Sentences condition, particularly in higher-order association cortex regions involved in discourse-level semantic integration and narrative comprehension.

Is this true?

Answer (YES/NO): YES